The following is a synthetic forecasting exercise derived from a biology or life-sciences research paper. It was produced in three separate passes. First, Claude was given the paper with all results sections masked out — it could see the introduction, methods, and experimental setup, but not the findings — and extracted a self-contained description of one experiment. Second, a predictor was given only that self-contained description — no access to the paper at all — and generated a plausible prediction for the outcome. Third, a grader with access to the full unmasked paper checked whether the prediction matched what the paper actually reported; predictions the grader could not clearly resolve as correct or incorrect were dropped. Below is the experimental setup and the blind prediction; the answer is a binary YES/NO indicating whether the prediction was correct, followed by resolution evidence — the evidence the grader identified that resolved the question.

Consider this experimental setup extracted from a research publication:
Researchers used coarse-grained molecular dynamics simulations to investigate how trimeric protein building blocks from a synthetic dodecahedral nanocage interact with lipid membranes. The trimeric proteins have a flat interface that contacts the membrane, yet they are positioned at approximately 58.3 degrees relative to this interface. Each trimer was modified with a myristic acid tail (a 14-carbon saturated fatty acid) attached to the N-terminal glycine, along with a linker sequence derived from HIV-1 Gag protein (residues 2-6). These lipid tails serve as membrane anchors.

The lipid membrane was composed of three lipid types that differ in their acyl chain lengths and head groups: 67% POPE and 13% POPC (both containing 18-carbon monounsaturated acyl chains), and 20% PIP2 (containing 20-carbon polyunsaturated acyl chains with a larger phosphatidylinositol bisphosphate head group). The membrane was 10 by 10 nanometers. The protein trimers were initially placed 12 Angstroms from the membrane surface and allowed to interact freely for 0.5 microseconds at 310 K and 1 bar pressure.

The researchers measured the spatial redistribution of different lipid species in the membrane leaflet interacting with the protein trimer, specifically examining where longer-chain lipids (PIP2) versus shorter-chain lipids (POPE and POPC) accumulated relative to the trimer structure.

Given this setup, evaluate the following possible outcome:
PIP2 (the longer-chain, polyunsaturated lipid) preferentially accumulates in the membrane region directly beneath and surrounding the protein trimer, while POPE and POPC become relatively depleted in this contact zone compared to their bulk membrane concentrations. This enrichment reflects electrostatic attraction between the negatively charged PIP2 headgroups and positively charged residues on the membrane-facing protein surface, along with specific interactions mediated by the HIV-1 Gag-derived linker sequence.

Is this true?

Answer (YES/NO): NO